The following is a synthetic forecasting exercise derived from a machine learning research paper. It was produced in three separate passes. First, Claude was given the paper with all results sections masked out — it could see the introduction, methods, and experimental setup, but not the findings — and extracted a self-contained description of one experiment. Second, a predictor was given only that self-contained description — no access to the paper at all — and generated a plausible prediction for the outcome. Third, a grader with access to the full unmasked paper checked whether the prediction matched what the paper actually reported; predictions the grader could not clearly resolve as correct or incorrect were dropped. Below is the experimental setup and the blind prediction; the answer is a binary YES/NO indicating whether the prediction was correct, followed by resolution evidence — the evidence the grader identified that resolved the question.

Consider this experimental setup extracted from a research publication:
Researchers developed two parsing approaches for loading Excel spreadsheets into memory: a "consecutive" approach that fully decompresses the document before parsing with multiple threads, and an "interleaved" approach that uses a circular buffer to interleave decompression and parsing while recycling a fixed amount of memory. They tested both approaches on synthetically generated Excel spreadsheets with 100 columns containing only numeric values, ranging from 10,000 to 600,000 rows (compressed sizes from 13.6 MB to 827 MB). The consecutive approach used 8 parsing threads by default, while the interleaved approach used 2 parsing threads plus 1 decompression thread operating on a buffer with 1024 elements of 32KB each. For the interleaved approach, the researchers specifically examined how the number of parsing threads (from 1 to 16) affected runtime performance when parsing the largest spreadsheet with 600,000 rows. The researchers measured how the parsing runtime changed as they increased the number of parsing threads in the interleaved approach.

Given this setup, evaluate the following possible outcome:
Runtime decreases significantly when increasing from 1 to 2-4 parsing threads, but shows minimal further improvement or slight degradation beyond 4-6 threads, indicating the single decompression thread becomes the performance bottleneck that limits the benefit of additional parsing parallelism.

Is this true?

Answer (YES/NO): NO